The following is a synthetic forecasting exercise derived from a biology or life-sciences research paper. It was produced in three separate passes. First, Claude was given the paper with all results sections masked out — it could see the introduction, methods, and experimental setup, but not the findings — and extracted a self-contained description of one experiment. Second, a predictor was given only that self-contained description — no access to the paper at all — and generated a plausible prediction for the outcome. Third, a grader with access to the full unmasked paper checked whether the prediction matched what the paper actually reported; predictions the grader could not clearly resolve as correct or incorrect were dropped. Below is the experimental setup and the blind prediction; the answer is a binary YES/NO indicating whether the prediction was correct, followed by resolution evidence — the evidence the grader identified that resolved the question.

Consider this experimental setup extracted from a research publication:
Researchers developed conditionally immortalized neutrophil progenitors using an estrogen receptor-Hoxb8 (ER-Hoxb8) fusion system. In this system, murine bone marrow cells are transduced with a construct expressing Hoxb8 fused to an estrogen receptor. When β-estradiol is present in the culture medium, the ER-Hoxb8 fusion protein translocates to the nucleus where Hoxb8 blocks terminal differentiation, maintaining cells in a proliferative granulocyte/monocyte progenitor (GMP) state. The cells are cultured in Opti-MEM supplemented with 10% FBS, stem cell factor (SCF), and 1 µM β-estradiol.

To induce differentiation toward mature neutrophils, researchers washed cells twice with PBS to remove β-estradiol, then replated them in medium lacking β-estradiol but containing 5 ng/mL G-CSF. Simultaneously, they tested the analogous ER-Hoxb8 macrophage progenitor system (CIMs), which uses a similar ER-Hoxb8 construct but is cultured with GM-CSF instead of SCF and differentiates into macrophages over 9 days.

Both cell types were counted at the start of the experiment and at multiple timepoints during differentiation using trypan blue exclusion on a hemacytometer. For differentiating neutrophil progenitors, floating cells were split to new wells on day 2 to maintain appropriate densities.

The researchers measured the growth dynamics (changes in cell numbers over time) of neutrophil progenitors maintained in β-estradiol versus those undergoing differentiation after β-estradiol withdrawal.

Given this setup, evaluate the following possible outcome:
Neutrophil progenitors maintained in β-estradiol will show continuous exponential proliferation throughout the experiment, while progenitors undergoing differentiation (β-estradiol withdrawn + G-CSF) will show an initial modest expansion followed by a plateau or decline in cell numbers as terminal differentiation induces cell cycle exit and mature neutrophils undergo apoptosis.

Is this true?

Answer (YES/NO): YES